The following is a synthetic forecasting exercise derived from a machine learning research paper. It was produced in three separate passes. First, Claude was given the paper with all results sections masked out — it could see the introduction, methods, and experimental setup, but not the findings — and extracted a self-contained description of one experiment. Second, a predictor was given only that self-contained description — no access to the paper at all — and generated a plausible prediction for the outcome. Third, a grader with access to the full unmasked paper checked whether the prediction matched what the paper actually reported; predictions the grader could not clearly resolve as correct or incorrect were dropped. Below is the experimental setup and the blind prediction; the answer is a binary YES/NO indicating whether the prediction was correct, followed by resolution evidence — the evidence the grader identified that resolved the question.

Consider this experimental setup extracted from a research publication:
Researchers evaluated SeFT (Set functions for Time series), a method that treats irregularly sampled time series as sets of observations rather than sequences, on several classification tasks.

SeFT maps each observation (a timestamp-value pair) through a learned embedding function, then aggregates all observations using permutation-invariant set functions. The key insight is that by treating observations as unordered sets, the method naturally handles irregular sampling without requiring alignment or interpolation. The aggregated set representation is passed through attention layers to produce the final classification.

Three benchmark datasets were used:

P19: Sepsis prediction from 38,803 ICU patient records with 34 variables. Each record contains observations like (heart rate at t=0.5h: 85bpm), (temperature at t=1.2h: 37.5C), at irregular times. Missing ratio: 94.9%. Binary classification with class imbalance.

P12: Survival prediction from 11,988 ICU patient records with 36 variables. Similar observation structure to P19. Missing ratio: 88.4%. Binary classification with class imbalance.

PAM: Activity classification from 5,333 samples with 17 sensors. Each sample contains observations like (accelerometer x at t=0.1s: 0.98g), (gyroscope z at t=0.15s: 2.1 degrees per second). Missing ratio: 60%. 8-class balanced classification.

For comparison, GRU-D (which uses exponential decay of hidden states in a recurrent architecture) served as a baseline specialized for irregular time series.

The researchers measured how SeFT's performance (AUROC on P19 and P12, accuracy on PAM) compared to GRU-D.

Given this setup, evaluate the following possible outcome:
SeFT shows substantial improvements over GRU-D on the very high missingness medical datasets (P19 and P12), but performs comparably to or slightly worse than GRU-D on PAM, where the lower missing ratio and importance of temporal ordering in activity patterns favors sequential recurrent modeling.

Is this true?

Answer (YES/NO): NO